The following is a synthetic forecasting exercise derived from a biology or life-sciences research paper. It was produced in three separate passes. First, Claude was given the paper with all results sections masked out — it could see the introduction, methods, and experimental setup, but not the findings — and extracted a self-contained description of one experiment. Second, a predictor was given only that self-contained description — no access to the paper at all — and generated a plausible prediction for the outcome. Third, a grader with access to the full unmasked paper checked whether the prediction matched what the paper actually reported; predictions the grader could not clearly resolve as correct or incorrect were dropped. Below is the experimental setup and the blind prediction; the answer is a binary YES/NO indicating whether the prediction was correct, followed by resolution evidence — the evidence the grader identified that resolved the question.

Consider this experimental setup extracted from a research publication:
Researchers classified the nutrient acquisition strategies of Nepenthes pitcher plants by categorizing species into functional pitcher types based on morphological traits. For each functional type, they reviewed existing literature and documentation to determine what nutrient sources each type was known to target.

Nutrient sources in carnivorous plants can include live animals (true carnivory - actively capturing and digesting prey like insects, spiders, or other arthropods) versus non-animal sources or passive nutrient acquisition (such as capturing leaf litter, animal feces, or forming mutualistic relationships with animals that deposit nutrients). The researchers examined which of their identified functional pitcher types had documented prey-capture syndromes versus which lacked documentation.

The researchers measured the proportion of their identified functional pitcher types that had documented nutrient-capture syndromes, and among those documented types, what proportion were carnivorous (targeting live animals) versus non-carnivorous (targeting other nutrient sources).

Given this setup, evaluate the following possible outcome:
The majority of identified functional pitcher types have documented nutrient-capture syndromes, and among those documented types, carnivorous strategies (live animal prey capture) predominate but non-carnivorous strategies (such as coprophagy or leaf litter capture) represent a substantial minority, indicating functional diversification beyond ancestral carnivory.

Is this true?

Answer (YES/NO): YES